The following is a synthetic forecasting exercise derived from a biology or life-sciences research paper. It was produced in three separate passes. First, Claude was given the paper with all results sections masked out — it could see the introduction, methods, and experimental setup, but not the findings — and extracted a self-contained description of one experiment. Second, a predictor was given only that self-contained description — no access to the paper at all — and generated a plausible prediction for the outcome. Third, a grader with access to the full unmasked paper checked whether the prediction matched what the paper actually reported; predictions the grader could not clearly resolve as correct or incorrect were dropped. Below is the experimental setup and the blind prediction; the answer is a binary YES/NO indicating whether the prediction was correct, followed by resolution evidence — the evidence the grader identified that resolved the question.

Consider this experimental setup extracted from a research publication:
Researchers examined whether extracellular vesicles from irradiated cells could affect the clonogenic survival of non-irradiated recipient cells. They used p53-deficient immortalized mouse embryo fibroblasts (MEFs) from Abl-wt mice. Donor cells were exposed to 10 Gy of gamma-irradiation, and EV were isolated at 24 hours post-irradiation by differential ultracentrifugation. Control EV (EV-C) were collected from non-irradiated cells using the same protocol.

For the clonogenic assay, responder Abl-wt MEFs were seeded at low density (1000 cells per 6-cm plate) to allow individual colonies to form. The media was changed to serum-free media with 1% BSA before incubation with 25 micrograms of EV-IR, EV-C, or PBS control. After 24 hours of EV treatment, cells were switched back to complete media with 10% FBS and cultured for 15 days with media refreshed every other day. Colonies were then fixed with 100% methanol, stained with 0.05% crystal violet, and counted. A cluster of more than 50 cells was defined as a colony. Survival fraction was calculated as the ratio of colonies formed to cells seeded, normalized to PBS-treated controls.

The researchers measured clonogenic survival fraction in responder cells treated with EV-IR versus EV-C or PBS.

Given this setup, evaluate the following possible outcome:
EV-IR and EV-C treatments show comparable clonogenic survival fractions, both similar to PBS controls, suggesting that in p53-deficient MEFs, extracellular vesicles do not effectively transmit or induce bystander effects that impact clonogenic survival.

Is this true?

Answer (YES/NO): NO